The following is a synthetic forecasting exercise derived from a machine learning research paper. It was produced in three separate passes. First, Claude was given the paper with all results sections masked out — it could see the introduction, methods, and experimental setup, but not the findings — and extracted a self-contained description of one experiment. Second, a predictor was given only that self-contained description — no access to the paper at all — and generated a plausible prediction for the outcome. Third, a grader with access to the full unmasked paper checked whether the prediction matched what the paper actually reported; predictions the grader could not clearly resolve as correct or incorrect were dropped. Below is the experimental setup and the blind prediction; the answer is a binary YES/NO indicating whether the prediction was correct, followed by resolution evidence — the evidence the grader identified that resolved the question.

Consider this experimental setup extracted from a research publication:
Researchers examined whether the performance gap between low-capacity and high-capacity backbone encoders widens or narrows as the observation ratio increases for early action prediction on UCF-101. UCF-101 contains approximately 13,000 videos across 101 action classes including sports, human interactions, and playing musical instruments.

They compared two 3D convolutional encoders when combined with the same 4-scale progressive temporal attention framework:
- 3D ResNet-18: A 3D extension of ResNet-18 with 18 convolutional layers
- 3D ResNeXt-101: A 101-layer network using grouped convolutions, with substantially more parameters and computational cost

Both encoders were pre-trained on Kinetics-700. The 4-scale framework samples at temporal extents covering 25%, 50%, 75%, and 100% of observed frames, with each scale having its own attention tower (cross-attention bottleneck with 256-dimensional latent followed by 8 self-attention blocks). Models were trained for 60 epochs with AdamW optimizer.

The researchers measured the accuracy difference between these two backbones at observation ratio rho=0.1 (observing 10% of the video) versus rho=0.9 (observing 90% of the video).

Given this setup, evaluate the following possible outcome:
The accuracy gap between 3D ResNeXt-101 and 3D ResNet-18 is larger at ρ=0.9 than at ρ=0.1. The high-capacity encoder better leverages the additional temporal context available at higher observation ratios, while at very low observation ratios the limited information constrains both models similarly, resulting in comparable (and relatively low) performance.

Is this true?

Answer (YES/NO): YES